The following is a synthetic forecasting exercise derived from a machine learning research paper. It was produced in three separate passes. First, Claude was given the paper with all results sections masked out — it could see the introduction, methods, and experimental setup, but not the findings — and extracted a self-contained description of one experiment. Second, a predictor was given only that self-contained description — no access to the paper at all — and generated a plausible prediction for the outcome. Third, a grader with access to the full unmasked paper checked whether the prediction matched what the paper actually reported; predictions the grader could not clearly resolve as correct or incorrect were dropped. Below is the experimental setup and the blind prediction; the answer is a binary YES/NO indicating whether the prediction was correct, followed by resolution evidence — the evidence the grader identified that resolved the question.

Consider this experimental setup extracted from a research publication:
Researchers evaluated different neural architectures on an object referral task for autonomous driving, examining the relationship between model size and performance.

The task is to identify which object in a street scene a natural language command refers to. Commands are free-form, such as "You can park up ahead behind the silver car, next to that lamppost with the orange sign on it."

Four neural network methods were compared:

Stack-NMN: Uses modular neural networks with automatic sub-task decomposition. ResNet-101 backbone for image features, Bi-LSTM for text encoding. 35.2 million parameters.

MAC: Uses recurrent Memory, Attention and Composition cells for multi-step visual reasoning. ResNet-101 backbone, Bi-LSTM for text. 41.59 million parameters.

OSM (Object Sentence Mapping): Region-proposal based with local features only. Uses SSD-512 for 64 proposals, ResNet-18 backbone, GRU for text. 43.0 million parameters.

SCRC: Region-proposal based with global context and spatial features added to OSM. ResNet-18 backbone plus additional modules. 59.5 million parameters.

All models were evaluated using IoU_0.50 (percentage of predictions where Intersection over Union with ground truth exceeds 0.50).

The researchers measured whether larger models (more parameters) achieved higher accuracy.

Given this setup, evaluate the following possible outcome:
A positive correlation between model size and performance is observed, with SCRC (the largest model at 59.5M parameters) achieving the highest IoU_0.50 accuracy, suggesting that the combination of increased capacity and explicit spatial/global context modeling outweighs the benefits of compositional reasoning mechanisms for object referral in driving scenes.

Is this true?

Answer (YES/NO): NO